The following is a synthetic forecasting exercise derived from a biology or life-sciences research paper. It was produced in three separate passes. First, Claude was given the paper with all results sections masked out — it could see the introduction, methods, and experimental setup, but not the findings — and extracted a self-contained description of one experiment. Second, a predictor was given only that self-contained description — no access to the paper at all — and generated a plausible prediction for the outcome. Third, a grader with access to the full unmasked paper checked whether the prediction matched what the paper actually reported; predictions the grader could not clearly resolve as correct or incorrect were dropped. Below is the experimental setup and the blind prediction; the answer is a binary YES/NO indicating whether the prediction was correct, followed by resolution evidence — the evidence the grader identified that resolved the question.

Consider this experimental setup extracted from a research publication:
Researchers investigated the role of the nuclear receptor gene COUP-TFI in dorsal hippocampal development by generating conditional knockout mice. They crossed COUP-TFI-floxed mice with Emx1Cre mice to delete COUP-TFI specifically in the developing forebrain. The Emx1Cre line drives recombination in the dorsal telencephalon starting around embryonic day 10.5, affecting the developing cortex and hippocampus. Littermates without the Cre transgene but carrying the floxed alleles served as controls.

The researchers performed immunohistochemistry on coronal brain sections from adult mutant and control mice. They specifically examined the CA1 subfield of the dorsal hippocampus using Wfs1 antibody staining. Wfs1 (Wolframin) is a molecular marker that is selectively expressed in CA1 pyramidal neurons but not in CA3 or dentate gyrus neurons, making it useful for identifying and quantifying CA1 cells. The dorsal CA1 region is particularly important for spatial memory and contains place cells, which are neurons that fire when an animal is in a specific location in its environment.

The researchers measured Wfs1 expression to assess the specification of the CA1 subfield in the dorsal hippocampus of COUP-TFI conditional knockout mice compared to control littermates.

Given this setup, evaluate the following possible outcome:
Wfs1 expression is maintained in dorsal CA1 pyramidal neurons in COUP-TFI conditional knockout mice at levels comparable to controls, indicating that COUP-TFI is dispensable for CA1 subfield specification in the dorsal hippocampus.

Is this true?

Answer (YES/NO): NO